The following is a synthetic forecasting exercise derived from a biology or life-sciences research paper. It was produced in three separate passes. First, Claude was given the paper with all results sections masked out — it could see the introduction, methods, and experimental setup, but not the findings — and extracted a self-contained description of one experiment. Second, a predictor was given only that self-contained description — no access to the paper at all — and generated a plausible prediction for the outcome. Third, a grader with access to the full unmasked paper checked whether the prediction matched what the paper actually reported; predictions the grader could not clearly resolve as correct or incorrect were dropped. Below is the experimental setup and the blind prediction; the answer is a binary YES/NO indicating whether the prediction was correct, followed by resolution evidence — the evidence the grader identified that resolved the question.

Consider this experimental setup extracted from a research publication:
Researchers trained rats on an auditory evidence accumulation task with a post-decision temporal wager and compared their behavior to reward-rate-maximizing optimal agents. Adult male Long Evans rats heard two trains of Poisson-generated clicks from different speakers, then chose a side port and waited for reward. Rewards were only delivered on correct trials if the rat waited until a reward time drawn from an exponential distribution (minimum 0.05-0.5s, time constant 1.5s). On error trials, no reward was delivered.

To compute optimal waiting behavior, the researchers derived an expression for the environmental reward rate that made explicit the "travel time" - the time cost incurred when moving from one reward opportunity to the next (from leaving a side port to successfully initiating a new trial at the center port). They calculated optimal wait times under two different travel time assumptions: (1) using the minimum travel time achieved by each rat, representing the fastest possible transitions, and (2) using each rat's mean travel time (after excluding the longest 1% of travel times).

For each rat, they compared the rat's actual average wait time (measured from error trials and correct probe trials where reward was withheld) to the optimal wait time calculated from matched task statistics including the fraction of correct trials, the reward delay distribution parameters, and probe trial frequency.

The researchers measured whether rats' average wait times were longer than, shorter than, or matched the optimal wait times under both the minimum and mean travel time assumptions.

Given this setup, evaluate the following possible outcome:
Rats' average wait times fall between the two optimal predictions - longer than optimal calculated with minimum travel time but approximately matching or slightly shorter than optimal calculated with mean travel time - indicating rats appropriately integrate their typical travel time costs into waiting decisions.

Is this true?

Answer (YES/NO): YES